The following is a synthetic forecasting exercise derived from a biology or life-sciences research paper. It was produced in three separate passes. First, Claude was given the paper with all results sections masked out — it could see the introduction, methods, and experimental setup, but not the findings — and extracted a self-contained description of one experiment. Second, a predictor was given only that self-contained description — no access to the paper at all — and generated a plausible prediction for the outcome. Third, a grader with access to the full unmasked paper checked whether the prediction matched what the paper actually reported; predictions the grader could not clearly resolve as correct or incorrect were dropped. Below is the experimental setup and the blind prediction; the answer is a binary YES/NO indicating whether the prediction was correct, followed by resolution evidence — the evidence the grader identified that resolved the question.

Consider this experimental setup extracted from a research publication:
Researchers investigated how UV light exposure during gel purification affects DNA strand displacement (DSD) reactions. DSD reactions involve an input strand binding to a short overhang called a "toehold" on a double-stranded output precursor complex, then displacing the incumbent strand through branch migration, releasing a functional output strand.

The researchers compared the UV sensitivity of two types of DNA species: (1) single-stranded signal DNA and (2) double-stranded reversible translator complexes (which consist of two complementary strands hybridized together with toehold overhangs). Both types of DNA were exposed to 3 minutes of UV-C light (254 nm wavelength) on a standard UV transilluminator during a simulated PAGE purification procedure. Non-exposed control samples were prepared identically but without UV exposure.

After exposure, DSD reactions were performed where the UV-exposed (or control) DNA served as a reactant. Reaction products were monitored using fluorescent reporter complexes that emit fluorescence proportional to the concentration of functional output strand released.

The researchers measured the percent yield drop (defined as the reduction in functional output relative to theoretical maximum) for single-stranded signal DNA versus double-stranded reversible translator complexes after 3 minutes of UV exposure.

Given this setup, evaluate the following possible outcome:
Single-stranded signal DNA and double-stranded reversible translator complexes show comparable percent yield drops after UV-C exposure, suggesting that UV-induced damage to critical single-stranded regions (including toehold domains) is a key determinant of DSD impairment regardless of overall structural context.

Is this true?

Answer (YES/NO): NO